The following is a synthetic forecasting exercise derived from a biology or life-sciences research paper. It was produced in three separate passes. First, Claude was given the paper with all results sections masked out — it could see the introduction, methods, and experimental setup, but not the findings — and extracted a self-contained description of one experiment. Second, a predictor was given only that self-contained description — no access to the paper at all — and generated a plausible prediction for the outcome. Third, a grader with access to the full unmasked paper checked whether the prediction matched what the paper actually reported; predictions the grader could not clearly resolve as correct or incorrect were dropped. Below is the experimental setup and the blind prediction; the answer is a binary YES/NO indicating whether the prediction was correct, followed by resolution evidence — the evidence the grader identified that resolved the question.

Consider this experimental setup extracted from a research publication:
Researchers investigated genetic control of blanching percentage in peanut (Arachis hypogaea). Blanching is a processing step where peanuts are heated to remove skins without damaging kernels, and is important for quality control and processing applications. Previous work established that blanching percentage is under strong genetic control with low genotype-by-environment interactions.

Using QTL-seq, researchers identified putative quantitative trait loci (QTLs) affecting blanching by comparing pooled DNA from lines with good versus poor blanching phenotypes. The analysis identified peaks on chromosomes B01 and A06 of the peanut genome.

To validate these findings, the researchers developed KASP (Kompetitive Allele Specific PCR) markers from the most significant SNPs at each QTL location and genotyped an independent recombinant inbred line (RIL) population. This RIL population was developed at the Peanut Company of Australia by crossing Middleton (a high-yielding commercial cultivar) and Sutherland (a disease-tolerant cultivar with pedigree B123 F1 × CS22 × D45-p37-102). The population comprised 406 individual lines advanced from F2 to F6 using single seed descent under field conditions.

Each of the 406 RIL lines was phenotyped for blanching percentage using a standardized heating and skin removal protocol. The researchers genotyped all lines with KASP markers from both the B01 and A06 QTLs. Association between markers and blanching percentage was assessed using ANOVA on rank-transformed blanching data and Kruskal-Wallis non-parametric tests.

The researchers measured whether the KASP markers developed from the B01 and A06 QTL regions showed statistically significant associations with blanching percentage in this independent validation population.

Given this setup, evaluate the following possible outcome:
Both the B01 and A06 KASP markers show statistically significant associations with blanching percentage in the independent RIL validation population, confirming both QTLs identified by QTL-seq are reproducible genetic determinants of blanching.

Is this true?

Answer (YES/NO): YES